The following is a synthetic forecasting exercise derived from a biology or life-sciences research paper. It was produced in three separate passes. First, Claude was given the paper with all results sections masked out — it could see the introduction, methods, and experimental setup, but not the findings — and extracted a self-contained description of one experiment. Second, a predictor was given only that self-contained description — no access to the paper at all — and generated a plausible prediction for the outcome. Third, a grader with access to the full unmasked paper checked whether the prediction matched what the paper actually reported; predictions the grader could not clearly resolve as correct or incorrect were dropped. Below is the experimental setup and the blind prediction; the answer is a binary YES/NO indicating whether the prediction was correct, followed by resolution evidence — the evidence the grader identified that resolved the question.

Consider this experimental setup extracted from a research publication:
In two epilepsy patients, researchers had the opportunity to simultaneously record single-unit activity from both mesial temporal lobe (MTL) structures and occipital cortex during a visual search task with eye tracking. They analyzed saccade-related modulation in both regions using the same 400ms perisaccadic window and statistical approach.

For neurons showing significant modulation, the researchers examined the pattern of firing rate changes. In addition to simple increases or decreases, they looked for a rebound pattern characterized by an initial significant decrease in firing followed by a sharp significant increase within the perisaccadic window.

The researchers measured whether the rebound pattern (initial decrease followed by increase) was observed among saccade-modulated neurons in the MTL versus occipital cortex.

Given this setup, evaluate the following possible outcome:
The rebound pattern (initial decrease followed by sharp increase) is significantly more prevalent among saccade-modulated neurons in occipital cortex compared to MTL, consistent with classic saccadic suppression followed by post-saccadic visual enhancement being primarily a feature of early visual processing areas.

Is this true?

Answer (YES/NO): YES